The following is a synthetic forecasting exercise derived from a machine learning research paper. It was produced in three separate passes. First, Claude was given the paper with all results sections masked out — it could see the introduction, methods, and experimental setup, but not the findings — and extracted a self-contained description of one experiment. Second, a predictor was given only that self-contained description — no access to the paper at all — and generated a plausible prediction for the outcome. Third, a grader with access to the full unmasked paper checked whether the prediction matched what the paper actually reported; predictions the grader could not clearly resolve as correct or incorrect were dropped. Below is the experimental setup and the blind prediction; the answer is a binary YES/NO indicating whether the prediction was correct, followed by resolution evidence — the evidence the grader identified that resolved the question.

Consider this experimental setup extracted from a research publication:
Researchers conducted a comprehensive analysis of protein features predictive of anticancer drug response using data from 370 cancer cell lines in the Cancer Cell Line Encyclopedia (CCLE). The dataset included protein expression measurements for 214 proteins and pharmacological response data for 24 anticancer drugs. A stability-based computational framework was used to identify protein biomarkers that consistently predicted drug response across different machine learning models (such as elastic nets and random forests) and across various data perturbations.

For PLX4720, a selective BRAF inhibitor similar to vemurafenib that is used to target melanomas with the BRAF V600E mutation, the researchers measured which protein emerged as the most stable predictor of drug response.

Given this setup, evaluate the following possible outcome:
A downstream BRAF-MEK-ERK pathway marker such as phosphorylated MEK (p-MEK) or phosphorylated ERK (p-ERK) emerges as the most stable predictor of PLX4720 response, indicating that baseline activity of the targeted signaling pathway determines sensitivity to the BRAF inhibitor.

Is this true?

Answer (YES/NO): NO